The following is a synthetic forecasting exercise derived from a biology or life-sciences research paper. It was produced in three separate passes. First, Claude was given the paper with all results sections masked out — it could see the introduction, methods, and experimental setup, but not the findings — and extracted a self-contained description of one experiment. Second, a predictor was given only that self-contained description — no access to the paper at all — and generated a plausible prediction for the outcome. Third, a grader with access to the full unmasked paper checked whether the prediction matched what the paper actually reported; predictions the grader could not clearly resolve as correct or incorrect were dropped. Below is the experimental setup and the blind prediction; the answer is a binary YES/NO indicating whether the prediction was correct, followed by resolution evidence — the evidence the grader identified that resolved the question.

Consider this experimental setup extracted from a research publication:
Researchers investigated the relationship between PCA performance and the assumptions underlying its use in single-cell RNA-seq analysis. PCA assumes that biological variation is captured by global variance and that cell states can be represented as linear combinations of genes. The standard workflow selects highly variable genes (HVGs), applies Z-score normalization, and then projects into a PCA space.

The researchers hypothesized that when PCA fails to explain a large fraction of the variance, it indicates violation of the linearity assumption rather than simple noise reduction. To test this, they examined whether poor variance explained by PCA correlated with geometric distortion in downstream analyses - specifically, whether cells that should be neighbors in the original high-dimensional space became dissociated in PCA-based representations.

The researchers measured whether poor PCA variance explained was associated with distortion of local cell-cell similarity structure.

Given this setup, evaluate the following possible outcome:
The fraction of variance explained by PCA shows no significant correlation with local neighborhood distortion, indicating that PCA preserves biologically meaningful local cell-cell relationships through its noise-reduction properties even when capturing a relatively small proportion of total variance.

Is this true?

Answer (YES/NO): NO